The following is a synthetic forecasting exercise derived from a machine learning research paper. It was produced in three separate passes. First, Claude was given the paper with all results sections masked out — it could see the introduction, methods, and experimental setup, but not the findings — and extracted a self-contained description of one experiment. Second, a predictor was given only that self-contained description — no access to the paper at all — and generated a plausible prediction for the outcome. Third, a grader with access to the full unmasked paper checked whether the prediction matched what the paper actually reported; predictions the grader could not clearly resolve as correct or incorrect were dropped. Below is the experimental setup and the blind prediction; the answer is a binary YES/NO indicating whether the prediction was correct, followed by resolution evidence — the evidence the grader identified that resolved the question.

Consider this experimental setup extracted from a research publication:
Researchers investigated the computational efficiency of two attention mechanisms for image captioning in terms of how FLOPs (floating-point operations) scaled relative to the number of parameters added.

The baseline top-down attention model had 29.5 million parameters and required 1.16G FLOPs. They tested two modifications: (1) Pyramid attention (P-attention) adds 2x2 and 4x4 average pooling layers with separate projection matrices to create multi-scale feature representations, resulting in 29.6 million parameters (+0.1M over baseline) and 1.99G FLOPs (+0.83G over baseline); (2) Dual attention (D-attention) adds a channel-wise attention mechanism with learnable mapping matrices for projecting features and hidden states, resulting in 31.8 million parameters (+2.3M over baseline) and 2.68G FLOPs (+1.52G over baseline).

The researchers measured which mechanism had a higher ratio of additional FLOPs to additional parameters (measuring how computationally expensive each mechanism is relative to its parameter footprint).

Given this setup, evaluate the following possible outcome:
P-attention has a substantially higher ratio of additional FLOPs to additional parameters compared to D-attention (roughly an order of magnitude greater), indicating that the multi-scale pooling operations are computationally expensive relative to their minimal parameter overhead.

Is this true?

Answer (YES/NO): YES